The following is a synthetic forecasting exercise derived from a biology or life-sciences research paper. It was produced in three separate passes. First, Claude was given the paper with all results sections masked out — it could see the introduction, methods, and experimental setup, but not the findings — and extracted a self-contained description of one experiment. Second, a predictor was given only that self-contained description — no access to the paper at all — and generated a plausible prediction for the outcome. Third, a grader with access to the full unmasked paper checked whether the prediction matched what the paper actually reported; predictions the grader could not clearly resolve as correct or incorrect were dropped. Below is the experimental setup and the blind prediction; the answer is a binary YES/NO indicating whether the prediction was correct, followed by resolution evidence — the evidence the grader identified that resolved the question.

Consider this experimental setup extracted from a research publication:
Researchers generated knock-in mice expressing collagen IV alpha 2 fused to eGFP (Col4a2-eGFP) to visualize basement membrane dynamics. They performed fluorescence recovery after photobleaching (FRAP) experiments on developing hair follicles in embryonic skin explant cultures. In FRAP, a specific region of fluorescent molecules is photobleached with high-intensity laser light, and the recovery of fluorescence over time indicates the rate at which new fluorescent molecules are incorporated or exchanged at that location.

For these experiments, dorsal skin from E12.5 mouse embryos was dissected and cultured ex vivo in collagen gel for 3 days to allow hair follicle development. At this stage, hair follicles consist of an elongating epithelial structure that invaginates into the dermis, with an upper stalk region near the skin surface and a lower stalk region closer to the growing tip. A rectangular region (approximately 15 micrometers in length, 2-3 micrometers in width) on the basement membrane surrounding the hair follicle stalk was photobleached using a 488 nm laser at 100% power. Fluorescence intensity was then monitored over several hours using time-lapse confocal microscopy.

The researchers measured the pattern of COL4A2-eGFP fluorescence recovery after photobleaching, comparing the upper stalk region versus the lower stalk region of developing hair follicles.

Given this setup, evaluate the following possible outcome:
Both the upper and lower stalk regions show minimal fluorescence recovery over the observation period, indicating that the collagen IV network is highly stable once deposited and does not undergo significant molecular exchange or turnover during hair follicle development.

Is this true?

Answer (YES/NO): NO